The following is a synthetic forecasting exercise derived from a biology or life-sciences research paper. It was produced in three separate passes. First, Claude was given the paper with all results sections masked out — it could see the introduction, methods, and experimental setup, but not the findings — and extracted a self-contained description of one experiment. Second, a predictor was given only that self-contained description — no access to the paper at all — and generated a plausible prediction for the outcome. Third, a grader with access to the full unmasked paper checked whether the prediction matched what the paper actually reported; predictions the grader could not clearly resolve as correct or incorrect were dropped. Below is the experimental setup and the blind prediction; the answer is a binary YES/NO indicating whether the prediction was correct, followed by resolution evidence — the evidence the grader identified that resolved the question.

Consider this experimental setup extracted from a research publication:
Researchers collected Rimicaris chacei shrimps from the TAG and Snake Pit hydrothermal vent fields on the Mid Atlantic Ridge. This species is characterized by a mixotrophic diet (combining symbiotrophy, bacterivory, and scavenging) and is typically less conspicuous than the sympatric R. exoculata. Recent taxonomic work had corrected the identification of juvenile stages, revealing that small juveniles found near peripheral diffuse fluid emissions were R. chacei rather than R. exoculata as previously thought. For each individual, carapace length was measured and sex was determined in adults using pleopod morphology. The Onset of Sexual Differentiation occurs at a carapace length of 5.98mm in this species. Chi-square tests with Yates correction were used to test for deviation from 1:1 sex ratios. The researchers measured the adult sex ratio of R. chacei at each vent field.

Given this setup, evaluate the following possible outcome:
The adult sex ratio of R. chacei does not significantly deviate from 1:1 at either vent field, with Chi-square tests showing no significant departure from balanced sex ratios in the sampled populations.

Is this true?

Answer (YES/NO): NO